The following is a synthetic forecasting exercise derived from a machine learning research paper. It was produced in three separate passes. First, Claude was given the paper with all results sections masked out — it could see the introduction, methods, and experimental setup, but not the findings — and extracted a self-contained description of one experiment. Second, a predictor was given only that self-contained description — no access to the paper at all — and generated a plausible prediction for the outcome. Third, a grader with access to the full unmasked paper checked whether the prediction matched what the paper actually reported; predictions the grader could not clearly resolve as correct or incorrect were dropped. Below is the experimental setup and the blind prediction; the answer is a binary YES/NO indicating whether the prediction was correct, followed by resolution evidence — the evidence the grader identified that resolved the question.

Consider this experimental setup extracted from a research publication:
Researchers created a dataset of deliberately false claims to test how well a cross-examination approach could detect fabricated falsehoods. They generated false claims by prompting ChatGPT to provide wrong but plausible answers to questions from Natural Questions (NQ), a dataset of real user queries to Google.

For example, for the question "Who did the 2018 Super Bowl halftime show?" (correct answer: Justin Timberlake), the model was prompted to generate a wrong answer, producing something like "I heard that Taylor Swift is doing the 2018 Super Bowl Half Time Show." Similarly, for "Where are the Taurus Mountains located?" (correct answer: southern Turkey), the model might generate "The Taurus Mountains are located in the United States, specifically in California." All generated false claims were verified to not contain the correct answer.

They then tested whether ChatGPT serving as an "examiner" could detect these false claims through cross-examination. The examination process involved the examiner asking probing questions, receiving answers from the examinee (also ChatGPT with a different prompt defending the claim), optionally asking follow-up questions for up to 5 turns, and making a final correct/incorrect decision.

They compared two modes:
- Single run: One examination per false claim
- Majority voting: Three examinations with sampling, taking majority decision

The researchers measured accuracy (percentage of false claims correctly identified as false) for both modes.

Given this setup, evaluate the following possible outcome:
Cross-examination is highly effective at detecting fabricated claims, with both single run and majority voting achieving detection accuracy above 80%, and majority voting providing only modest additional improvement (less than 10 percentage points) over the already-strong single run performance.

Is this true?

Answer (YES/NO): YES